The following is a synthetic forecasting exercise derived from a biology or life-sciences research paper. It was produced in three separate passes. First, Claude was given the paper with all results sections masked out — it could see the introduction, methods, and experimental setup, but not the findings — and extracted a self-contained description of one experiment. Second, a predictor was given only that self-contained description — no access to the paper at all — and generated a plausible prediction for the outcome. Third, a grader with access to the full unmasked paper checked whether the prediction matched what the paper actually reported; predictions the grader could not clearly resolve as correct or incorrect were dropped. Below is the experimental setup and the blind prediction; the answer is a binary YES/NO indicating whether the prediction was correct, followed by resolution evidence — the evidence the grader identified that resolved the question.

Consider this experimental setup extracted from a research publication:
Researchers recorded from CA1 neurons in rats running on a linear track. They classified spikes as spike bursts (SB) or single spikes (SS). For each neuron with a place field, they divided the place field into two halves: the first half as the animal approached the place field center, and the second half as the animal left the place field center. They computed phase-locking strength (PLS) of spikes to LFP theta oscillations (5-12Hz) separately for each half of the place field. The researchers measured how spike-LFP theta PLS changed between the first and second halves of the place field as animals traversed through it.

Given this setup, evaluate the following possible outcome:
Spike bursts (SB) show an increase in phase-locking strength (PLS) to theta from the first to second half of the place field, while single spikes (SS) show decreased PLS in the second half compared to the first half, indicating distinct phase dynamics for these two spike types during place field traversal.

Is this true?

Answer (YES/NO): NO